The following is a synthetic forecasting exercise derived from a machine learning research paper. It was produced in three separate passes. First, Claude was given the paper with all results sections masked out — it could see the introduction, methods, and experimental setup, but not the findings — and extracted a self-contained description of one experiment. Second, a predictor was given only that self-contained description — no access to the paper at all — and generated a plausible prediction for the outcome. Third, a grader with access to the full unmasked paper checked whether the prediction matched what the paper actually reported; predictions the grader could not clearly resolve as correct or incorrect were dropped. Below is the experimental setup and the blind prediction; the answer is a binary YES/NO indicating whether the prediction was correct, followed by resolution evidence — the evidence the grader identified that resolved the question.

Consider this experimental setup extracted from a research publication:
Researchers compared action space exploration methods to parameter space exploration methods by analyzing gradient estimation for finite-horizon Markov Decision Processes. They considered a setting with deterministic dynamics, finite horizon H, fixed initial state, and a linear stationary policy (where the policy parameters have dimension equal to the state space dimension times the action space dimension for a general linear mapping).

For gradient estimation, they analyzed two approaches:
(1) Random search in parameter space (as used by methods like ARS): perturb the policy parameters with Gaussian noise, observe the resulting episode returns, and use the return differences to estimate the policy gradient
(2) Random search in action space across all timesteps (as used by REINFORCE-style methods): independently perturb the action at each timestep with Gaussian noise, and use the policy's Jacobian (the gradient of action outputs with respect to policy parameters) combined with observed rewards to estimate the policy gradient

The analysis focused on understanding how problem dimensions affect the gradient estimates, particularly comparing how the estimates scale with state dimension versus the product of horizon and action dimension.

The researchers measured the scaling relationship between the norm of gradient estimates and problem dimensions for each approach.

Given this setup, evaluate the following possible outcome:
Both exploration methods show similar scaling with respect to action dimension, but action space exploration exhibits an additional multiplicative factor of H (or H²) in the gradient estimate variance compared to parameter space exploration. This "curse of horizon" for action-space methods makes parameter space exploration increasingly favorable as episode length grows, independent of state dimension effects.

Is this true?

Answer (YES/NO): NO